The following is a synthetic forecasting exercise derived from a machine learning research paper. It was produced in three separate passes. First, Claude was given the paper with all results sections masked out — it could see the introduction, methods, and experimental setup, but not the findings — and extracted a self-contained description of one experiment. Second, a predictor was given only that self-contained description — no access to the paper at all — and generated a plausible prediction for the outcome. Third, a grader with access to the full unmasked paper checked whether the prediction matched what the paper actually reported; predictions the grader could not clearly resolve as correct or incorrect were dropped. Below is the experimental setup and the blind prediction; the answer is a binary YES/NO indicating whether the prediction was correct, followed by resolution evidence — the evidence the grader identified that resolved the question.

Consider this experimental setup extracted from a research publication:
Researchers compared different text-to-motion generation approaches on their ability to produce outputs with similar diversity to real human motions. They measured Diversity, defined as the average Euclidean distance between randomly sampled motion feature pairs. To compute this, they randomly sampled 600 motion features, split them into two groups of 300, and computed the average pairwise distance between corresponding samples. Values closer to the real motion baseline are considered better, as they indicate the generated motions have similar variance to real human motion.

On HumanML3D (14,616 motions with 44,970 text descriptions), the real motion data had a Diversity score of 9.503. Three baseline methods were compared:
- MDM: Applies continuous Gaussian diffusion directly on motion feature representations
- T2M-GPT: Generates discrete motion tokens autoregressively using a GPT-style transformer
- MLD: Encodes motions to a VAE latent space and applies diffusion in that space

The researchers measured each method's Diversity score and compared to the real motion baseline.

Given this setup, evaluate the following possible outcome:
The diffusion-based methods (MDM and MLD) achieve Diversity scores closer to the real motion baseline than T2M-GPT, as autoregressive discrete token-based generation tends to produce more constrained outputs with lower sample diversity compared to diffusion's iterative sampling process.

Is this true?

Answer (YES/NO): NO